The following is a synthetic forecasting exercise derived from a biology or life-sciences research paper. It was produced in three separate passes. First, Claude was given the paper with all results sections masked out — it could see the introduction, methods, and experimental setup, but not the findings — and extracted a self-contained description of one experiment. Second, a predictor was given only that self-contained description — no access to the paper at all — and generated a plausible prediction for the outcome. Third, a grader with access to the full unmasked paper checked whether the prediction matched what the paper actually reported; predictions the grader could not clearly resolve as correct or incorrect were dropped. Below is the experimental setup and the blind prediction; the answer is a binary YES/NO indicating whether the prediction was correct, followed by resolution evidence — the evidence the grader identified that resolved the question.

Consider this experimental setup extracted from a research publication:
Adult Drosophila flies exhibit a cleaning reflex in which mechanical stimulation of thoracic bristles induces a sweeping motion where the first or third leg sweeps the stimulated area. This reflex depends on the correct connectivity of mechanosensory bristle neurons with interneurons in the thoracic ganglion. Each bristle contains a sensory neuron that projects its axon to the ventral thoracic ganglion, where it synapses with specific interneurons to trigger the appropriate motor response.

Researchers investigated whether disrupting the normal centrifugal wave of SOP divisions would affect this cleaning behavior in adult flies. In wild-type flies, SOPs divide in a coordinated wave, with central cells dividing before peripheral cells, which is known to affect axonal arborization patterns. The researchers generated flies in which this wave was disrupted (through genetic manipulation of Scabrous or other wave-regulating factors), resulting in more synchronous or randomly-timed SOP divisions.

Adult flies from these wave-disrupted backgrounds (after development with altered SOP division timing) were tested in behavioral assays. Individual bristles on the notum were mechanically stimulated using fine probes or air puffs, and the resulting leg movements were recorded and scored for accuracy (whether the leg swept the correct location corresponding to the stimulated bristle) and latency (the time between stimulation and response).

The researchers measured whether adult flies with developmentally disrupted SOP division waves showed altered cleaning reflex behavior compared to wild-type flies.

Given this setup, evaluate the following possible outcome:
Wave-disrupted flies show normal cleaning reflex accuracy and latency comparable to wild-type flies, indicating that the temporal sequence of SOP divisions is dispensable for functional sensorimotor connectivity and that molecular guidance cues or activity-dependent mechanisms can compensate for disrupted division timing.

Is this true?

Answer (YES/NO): NO